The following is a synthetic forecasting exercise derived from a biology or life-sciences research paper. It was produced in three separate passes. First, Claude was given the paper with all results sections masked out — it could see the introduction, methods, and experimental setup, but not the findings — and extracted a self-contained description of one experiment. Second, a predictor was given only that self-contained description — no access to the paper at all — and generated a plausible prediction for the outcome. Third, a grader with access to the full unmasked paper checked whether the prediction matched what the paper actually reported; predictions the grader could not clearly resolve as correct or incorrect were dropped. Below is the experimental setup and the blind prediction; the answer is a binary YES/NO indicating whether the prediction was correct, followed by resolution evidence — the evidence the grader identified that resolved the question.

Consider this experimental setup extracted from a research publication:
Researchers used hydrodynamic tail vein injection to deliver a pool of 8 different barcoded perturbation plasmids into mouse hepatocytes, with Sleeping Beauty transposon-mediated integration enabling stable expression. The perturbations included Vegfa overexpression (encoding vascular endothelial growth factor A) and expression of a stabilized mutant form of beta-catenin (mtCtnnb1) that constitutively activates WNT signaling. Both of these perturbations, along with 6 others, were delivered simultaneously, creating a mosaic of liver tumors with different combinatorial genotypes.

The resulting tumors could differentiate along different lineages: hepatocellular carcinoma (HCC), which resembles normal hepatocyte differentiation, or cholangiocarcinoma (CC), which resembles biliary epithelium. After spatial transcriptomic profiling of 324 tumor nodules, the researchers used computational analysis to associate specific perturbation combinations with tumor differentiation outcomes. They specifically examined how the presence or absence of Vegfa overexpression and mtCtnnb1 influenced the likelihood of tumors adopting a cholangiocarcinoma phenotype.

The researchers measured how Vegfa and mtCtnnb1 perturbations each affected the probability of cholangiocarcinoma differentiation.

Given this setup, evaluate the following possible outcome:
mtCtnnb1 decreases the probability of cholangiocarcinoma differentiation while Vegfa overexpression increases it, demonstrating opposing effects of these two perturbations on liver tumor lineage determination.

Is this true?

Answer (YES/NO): YES